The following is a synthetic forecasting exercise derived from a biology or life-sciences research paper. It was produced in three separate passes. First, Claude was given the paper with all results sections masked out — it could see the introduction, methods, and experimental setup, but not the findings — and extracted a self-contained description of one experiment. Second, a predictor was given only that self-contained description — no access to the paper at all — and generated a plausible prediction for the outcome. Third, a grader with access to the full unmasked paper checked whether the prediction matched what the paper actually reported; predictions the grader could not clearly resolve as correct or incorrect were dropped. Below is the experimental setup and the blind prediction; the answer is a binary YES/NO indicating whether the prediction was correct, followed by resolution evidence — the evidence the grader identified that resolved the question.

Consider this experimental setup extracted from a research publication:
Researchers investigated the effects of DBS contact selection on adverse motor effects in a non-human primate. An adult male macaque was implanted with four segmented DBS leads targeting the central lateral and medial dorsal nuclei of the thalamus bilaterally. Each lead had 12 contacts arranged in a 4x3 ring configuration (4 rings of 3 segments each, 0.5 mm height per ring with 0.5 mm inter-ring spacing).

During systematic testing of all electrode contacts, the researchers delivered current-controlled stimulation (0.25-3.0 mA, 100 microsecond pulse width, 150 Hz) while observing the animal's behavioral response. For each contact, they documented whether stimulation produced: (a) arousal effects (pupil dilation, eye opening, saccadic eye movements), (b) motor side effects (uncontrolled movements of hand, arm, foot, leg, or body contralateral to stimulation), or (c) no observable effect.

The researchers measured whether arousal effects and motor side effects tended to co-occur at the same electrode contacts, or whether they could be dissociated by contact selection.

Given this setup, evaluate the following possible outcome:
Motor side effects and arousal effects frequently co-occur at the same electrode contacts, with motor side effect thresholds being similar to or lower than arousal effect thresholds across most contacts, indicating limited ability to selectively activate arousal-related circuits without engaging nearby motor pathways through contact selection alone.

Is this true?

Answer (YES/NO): NO